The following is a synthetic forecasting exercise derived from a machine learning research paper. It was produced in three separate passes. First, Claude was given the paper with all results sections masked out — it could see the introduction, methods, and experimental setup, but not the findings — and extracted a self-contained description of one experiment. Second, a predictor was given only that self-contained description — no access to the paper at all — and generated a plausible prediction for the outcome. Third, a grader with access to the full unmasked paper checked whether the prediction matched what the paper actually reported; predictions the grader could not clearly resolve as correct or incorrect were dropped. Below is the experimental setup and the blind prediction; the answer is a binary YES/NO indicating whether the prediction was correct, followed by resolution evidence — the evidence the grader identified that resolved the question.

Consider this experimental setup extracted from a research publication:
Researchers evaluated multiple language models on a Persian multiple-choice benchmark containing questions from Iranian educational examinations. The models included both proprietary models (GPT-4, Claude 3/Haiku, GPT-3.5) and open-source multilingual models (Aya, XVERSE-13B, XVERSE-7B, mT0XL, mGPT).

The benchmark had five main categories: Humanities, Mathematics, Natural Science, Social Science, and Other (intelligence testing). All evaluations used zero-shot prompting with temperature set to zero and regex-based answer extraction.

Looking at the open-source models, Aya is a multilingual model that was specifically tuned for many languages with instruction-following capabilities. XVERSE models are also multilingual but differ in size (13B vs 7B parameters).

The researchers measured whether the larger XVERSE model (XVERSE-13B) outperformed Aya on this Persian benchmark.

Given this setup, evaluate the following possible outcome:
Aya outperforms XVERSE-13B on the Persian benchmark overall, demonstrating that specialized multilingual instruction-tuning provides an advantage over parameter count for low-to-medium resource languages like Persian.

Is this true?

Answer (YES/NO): YES